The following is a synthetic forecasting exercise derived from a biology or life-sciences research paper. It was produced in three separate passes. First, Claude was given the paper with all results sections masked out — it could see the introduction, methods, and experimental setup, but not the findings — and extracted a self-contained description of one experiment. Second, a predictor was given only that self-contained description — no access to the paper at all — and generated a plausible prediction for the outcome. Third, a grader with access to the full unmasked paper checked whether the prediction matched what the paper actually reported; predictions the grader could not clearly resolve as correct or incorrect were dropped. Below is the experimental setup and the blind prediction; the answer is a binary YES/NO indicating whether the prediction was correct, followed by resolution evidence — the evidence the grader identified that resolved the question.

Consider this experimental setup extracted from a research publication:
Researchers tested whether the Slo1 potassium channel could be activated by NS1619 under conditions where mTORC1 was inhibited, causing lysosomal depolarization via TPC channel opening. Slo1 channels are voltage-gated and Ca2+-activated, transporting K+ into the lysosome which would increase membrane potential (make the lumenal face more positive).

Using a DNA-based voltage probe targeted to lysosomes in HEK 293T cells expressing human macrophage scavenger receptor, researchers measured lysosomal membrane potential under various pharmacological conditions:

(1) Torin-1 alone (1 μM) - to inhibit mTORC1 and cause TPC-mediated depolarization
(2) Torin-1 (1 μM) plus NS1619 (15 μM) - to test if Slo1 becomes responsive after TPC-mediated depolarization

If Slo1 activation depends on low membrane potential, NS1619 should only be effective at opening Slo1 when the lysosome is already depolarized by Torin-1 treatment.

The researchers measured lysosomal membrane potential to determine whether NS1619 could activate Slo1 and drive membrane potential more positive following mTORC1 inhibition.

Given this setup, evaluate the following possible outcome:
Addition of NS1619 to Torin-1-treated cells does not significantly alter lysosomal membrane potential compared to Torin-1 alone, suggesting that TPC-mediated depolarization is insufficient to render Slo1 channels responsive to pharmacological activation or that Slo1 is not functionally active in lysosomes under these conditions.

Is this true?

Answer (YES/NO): NO